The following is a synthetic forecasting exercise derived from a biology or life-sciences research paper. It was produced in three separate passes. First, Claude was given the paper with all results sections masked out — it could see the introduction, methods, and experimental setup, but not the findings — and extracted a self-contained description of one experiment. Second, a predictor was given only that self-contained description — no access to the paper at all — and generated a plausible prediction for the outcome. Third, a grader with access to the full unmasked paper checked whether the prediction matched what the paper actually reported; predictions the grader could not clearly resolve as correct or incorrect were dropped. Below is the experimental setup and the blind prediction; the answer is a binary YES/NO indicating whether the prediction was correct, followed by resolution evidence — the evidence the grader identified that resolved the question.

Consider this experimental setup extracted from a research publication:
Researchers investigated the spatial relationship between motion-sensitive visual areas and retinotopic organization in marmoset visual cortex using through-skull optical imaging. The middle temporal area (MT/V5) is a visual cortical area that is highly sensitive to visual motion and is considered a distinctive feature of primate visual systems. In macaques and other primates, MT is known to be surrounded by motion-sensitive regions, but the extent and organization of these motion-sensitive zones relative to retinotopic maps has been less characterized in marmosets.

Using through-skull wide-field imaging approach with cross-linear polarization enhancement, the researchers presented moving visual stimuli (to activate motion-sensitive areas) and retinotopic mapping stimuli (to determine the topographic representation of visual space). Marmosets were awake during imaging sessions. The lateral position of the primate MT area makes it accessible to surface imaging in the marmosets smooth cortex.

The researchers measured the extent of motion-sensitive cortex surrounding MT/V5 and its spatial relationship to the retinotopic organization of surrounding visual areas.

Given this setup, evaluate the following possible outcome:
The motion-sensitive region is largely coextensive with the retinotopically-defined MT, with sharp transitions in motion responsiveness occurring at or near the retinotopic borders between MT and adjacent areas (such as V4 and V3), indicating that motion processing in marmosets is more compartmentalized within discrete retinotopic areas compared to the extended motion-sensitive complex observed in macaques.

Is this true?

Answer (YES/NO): NO